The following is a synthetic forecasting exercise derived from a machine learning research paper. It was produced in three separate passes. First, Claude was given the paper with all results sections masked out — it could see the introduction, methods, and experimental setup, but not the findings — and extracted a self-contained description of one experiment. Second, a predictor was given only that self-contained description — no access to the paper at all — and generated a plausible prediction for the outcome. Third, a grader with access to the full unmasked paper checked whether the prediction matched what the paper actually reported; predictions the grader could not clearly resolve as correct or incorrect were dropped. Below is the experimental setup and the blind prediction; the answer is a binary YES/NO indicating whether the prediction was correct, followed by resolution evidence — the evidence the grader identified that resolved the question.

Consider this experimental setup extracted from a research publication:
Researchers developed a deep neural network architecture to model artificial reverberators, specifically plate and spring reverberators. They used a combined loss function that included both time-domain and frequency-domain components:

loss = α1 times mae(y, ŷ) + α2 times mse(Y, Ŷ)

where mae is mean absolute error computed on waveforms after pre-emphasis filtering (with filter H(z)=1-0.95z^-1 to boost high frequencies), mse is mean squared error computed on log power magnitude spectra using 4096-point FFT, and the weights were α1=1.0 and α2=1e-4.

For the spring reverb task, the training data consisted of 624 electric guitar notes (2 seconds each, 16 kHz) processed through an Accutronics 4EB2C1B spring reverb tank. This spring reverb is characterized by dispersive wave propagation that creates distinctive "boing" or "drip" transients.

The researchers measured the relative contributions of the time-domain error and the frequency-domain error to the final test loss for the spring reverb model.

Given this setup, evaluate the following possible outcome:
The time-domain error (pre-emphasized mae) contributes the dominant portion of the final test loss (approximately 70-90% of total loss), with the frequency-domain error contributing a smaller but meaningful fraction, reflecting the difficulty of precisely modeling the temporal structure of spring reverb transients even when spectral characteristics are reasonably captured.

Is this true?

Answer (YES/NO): YES